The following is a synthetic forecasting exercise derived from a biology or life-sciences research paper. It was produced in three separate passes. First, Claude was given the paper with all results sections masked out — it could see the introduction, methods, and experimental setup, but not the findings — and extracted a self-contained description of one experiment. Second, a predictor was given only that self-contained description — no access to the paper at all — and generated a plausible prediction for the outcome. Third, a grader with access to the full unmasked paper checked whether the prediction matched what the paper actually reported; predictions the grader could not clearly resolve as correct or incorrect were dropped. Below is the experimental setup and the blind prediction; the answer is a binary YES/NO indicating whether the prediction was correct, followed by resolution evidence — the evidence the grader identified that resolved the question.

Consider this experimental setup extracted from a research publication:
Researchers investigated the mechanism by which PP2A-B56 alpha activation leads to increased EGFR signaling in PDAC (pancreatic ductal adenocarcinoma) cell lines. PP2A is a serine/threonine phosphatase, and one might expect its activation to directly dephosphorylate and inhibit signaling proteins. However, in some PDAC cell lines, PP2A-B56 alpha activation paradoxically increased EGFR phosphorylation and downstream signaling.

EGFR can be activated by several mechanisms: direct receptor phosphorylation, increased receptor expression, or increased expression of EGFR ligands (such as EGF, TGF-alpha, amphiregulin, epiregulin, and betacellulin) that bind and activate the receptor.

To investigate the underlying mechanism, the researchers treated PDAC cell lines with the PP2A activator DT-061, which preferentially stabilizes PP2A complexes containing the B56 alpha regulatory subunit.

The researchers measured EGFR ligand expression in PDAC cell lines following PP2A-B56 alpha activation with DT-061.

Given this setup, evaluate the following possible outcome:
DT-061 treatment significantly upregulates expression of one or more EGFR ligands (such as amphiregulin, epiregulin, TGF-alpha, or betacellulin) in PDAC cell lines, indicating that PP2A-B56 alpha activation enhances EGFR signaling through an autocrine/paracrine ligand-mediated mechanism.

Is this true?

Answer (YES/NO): YES